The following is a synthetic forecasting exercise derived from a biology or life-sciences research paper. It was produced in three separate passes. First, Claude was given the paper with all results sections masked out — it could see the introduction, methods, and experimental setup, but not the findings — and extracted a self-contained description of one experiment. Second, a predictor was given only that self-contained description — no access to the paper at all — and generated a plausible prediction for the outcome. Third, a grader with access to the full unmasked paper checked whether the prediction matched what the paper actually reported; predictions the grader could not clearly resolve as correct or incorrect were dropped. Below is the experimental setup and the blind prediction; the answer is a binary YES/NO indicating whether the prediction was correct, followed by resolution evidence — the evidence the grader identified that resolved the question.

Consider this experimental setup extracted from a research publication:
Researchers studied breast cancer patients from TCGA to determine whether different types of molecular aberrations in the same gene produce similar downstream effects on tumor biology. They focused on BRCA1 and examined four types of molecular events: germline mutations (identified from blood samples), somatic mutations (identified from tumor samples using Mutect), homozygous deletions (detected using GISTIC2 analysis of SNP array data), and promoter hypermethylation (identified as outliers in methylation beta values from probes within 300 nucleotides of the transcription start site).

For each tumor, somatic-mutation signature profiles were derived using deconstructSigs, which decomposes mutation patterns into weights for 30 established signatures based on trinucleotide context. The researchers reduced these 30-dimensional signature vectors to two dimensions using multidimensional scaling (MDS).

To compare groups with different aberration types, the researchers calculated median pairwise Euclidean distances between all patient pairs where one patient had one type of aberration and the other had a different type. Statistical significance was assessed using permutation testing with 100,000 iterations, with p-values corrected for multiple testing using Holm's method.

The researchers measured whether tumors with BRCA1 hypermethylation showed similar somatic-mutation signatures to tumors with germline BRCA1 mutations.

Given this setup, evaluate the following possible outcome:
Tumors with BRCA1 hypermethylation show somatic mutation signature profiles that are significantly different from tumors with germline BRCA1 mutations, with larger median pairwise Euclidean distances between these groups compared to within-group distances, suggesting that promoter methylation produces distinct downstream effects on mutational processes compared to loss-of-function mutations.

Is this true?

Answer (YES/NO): NO